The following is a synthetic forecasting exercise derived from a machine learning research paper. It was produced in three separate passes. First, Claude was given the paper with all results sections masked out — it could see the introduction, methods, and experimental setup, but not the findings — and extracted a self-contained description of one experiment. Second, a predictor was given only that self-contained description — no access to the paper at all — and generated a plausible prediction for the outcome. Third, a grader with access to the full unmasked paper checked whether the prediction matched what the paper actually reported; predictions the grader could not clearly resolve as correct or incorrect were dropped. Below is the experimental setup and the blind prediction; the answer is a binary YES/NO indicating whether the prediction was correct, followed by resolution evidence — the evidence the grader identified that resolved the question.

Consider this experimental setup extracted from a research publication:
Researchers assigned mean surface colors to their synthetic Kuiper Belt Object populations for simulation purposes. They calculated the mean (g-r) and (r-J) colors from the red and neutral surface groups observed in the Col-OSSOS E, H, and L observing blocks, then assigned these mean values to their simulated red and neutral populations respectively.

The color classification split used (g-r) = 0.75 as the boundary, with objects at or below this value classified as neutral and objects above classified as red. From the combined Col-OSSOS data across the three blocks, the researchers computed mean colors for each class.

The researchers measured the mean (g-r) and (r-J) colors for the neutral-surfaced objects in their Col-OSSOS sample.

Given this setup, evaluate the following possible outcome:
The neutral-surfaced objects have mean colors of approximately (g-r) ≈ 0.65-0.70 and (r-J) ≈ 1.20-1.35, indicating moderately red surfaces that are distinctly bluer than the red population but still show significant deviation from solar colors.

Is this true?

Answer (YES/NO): NO